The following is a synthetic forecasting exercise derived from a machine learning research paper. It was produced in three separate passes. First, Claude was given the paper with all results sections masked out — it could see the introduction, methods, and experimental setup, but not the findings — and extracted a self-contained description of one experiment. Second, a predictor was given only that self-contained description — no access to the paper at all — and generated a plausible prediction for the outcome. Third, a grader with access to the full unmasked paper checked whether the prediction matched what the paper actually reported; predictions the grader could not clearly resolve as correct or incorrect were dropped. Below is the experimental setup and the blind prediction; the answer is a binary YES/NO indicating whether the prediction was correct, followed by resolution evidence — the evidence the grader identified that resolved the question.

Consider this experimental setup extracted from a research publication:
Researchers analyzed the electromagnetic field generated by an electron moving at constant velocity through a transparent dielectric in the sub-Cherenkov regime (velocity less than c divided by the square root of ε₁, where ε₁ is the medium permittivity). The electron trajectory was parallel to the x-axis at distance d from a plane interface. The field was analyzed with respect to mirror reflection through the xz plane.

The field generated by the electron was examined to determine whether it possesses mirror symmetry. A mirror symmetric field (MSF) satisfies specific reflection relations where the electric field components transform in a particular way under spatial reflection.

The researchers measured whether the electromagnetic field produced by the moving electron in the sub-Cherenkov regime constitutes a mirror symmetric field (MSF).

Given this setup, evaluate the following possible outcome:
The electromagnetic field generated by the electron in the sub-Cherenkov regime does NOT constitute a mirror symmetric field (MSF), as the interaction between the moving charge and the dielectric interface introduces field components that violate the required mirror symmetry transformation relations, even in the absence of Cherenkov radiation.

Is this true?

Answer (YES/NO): NO